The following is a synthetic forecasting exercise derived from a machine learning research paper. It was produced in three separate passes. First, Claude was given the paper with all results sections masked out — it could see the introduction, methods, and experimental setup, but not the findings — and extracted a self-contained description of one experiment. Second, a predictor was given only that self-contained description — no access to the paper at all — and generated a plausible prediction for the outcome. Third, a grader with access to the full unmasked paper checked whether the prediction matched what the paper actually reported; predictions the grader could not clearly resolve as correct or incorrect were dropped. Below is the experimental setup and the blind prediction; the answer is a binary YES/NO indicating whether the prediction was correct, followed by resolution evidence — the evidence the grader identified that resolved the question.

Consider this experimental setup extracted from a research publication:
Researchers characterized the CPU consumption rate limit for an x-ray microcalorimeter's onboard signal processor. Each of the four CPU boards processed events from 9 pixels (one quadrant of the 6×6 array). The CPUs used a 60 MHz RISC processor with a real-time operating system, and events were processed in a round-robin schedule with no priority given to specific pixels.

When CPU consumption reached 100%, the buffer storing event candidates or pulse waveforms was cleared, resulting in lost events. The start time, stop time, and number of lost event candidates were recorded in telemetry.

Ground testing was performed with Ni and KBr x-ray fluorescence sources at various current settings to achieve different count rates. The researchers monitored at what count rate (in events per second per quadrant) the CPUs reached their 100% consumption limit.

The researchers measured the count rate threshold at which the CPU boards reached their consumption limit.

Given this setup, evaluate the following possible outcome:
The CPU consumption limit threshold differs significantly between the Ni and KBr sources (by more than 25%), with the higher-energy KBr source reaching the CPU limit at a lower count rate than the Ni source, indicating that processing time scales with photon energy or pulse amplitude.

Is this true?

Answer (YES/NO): NO